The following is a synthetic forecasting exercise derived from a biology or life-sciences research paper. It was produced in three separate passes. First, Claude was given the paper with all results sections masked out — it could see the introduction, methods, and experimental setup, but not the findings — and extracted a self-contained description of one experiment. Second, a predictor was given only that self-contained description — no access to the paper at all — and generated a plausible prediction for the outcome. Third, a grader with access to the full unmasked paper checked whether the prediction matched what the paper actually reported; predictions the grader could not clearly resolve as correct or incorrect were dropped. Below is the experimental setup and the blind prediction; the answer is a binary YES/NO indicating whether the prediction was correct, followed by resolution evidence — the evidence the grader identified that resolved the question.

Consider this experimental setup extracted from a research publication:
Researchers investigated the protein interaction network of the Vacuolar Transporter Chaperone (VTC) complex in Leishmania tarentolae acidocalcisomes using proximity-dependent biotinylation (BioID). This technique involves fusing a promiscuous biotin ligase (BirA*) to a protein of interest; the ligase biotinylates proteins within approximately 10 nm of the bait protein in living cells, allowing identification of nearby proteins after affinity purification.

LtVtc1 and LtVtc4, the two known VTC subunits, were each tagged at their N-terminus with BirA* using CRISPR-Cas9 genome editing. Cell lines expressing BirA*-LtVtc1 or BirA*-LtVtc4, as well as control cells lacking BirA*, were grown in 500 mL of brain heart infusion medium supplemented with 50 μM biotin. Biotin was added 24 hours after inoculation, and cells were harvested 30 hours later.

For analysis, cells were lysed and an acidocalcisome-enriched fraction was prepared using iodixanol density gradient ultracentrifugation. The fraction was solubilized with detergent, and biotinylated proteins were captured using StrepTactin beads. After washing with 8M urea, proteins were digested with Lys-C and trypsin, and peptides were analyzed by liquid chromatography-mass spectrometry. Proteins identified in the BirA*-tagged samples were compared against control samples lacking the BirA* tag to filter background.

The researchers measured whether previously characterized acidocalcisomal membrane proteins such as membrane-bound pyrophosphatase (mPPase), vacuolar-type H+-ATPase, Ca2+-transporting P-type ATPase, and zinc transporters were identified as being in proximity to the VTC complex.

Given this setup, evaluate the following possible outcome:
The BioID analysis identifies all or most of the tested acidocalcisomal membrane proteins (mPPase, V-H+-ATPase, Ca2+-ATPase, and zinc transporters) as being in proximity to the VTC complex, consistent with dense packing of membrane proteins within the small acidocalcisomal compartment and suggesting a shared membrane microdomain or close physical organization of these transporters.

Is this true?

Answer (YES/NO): YES